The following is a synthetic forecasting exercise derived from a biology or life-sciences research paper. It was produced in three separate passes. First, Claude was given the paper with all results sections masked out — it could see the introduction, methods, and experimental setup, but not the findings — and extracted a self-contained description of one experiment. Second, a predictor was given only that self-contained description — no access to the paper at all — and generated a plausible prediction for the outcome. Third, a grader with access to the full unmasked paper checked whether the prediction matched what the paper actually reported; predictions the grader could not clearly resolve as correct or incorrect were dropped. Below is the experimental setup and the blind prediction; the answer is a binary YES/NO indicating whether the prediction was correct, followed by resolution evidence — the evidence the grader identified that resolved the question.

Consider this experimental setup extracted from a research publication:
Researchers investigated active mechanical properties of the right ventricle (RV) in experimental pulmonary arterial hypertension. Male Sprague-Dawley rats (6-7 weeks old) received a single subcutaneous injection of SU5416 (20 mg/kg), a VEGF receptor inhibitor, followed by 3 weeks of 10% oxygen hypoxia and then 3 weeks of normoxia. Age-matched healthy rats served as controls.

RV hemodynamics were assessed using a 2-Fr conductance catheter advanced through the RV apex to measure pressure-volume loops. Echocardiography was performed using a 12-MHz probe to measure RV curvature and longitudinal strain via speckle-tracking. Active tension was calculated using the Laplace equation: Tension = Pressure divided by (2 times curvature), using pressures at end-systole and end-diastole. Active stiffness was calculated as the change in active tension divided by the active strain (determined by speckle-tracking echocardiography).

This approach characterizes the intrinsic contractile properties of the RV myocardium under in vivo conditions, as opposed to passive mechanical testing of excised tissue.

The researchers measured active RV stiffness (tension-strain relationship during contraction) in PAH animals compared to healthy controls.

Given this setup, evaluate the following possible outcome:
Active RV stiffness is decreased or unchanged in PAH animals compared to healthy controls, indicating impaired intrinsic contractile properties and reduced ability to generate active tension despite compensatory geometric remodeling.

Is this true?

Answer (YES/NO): NO